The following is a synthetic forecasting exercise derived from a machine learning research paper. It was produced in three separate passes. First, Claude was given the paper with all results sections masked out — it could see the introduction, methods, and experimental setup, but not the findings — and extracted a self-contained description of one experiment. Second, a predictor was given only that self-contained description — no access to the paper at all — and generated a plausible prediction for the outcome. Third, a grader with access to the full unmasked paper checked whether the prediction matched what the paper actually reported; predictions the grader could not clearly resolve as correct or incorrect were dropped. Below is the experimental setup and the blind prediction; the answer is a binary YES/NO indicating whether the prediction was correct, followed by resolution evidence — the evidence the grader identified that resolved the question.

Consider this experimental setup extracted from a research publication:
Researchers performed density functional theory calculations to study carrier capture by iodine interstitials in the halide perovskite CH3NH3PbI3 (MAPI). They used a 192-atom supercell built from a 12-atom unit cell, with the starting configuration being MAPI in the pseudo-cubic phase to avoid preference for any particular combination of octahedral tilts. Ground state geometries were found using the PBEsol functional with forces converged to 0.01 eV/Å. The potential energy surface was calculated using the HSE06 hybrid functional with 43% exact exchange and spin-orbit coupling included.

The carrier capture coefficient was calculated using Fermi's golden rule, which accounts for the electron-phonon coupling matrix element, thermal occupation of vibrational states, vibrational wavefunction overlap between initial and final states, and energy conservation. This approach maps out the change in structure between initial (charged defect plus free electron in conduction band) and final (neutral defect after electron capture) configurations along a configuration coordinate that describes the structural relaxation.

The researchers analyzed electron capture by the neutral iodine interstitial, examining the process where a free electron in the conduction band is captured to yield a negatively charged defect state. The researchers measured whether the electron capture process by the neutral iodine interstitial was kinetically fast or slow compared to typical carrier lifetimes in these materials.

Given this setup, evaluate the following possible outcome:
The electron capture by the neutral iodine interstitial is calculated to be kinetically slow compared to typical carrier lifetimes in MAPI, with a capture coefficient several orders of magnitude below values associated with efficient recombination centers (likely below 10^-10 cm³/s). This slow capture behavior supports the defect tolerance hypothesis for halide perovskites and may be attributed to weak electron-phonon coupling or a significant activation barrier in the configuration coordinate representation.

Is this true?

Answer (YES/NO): NO